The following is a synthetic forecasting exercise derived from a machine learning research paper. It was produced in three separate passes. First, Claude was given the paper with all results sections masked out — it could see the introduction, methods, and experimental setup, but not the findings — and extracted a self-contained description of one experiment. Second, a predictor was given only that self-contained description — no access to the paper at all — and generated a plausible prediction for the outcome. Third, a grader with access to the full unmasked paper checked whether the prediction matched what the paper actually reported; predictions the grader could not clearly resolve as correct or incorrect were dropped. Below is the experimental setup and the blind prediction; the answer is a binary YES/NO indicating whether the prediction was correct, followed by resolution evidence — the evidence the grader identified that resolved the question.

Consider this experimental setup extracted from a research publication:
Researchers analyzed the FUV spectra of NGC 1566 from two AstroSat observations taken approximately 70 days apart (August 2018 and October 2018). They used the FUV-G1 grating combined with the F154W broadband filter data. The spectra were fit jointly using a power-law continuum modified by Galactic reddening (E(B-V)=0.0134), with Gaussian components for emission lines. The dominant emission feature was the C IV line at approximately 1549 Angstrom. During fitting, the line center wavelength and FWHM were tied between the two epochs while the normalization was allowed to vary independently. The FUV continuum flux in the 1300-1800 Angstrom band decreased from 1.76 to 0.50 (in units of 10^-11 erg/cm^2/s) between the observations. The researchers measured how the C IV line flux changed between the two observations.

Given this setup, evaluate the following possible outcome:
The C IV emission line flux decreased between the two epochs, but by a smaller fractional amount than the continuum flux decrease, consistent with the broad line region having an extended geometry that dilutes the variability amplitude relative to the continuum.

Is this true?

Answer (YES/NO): YES